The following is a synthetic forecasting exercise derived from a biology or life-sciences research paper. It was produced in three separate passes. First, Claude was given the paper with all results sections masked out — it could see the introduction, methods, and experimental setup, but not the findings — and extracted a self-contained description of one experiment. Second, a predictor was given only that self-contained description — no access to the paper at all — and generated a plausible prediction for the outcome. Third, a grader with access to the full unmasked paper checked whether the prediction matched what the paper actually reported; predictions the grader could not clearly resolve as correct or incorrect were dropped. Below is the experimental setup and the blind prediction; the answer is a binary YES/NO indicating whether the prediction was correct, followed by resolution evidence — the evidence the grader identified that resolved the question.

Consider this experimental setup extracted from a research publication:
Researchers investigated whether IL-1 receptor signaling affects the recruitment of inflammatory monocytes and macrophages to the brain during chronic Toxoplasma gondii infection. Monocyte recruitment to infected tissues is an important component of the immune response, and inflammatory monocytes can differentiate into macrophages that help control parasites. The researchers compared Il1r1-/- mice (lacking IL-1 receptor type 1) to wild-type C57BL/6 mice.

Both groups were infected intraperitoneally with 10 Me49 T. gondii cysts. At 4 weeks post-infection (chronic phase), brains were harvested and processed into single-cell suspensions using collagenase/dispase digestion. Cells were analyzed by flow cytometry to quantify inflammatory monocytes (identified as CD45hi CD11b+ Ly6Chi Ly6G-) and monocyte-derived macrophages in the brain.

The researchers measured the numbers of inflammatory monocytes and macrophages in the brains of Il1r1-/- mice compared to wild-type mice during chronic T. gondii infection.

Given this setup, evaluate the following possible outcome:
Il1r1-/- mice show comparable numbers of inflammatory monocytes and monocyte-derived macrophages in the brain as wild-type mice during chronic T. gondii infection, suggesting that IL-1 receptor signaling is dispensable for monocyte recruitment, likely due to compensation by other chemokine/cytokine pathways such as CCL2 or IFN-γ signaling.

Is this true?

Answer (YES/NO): NO